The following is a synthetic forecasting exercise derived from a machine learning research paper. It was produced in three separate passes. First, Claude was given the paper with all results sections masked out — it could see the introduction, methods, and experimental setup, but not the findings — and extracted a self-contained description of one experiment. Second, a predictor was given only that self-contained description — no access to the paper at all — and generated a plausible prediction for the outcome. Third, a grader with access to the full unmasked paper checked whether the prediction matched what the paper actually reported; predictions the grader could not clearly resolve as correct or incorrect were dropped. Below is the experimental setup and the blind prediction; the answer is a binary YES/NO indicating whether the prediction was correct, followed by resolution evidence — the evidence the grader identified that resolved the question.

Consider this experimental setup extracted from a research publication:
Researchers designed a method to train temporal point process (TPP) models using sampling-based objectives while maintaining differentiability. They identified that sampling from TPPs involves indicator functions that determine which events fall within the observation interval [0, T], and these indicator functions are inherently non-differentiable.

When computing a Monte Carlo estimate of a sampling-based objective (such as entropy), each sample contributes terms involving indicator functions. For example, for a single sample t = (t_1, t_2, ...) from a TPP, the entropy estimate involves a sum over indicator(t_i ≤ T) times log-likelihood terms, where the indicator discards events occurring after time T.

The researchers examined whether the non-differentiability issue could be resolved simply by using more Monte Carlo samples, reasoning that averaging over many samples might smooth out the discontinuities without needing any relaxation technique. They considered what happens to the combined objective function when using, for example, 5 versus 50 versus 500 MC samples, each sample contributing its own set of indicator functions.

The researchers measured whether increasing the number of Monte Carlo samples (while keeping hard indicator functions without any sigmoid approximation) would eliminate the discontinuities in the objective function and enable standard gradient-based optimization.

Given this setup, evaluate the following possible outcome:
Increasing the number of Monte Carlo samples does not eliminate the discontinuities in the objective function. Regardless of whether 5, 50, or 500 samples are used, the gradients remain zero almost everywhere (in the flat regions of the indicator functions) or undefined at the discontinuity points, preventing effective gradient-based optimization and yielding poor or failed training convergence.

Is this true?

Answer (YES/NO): YES